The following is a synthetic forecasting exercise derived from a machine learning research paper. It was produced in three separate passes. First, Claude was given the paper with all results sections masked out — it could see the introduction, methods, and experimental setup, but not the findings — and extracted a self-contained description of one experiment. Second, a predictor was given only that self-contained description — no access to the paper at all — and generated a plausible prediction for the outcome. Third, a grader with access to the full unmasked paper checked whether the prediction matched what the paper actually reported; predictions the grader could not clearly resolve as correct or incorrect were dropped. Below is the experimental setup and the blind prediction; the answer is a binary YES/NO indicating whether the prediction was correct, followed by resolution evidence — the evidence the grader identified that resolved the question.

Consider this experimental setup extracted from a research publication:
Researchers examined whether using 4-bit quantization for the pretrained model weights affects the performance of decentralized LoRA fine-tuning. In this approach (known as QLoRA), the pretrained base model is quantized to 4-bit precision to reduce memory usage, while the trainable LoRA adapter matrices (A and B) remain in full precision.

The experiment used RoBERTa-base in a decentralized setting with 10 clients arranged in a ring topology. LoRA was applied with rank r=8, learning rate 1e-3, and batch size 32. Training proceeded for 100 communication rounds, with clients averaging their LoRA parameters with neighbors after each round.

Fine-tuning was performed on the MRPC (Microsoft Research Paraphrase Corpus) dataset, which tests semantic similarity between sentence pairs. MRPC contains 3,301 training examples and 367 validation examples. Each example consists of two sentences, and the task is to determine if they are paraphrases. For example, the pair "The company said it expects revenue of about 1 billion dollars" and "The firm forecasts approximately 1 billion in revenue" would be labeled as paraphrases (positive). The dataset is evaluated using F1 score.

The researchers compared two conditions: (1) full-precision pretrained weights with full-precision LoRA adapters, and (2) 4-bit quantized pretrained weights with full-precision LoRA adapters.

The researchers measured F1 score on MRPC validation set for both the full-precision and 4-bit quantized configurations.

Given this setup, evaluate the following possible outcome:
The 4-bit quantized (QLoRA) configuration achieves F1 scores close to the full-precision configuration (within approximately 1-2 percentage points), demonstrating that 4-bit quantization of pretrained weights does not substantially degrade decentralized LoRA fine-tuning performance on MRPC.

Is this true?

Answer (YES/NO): YES